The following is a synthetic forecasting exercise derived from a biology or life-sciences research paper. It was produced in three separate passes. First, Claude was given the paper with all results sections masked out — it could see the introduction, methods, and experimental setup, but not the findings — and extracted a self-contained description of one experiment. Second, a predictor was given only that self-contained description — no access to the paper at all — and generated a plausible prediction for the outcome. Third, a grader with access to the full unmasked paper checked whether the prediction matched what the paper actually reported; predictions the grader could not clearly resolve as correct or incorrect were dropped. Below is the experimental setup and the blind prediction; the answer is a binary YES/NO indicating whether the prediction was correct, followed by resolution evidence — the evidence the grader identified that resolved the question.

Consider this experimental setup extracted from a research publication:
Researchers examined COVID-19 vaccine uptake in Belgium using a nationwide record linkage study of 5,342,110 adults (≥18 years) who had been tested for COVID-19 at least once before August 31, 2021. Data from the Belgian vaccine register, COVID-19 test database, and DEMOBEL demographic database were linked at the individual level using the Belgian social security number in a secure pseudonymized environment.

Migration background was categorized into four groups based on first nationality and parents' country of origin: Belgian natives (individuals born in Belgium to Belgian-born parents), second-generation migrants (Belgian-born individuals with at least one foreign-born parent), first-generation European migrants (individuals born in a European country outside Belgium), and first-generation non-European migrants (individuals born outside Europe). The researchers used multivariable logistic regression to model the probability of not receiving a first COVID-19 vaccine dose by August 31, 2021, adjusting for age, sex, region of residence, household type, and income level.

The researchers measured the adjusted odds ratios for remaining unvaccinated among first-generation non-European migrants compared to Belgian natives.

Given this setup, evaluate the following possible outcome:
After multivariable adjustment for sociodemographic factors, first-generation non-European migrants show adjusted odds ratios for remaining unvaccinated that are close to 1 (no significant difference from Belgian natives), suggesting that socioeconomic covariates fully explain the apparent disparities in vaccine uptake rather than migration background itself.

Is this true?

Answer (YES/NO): NO